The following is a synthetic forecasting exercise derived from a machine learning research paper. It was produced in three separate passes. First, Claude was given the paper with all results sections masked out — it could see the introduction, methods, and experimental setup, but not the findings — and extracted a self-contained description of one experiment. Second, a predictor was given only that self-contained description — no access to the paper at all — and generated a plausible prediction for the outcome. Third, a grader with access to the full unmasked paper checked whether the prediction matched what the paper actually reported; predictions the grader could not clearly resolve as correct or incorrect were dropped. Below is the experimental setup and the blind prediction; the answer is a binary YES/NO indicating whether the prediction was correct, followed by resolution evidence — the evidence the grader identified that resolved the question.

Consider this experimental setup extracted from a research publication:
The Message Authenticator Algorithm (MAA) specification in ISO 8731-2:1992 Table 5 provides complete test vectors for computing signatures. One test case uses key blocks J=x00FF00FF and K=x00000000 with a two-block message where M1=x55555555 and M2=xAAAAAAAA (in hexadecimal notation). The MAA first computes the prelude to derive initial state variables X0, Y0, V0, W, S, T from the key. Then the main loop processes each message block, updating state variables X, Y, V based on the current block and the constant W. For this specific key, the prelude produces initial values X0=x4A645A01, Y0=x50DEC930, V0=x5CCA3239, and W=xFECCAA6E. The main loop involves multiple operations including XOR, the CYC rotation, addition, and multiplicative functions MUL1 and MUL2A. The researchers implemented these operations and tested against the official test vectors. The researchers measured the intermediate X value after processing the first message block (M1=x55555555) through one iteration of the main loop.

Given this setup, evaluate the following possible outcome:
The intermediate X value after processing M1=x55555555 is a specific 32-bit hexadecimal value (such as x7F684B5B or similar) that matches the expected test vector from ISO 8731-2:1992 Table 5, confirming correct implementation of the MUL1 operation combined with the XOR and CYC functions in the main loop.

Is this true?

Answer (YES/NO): YES